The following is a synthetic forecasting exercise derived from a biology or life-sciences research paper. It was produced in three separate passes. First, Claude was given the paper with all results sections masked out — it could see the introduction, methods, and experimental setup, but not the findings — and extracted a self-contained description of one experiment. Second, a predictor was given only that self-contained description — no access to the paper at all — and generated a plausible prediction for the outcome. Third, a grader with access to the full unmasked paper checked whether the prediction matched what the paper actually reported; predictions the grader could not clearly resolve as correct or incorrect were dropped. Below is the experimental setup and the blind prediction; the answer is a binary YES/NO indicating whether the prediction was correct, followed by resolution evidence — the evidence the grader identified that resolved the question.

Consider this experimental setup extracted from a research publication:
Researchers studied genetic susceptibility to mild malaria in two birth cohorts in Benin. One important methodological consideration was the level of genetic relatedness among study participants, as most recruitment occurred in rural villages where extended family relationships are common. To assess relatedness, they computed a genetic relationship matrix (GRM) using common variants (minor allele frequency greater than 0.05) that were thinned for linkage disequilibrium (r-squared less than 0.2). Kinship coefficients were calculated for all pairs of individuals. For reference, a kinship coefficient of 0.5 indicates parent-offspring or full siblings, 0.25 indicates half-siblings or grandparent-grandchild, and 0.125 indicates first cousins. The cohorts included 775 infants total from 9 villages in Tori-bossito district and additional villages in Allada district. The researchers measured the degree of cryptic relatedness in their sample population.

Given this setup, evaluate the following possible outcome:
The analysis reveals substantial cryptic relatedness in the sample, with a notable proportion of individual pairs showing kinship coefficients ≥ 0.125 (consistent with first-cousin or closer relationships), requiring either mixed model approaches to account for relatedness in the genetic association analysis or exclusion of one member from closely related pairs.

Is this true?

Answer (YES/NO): NO